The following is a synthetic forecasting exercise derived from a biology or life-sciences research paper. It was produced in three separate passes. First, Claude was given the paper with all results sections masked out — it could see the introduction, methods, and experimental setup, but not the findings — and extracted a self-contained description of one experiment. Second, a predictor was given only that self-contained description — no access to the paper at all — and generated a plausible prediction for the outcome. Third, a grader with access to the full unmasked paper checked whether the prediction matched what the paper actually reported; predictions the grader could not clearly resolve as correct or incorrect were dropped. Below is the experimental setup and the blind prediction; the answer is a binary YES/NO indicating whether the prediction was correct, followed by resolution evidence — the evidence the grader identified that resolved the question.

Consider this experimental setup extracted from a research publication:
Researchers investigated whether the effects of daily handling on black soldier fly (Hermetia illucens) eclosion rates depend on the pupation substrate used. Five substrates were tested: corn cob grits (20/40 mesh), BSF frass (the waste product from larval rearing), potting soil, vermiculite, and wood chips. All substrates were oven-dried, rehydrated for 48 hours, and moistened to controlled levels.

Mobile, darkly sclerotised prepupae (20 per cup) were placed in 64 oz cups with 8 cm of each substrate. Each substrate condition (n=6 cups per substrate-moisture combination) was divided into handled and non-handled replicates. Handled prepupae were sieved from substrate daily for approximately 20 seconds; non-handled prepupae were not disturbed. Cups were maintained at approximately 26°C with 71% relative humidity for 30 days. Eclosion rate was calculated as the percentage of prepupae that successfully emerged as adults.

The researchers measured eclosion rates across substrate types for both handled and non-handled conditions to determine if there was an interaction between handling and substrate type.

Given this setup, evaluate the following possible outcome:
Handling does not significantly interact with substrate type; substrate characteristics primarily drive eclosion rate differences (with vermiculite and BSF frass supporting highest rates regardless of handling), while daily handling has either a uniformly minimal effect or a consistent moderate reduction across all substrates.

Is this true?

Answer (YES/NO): NO